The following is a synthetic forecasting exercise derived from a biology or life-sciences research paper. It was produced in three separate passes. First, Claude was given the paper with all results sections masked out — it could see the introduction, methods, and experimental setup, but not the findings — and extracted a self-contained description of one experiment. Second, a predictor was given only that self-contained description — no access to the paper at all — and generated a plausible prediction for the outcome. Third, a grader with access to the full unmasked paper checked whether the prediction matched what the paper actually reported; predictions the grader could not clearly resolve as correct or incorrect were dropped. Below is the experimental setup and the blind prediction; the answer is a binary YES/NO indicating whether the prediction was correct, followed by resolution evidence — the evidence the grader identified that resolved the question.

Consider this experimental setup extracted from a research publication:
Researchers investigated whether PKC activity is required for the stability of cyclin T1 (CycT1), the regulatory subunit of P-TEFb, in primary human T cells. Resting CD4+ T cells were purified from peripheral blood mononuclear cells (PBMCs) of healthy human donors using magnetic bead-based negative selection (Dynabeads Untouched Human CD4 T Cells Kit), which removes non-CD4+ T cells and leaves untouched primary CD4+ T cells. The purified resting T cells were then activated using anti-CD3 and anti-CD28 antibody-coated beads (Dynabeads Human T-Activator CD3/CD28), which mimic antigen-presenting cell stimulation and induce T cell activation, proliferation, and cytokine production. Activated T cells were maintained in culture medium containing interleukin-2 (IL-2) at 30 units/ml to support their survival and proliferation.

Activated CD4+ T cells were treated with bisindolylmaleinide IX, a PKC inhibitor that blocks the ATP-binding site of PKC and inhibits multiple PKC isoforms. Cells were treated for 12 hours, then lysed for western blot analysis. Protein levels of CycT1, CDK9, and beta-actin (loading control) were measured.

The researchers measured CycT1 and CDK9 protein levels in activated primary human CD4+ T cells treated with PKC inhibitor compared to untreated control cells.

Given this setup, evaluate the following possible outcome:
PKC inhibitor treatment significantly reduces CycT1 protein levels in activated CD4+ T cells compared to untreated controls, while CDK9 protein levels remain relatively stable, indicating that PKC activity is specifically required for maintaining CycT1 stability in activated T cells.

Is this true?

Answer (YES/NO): YES